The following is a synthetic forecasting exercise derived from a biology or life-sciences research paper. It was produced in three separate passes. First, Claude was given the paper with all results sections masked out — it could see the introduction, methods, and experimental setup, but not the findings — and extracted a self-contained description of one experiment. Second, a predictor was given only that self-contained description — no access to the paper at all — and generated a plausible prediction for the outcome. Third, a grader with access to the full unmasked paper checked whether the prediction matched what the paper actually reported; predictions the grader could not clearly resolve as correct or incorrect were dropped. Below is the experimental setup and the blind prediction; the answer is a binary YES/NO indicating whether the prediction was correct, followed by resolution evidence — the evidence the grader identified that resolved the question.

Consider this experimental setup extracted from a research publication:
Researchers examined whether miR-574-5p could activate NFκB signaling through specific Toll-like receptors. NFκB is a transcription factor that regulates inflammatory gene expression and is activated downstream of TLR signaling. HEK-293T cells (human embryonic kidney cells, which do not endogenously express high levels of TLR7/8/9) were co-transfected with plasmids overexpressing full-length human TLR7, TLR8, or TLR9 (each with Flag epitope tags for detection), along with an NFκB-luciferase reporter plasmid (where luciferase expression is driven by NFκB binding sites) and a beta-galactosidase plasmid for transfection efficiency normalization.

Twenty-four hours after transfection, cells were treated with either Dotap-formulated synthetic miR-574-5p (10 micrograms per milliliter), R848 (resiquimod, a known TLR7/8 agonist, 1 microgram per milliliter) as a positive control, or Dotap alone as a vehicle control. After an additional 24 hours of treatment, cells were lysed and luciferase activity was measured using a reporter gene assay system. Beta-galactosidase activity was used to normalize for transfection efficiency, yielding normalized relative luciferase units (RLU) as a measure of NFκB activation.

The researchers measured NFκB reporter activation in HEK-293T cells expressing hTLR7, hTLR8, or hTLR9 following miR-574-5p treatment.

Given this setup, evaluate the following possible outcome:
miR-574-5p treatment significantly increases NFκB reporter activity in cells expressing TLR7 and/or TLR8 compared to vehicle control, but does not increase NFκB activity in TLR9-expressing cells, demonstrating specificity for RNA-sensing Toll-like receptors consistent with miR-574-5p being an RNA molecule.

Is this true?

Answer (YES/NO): NO